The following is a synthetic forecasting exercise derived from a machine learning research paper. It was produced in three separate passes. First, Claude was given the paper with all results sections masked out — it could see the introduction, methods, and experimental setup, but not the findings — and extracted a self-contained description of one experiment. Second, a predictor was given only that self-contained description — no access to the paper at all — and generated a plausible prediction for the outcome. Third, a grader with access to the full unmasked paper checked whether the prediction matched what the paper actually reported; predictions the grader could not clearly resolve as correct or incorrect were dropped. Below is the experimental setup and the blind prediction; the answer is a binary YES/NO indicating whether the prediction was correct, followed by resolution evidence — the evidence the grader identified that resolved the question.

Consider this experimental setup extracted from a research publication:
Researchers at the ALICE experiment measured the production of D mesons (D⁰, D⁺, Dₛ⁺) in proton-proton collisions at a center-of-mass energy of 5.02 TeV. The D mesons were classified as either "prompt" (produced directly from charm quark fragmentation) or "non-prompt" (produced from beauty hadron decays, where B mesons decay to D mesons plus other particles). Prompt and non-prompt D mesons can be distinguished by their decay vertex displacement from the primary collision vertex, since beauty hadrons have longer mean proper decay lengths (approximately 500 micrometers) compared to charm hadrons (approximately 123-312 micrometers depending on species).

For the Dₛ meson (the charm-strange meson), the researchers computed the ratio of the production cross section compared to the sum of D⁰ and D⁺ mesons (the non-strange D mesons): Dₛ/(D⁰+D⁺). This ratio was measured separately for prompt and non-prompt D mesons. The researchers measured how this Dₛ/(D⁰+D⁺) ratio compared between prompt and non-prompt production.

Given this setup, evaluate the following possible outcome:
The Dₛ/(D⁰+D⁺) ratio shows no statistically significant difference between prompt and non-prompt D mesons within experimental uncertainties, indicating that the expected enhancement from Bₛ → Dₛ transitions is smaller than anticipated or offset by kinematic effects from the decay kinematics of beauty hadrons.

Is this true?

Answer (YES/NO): NO